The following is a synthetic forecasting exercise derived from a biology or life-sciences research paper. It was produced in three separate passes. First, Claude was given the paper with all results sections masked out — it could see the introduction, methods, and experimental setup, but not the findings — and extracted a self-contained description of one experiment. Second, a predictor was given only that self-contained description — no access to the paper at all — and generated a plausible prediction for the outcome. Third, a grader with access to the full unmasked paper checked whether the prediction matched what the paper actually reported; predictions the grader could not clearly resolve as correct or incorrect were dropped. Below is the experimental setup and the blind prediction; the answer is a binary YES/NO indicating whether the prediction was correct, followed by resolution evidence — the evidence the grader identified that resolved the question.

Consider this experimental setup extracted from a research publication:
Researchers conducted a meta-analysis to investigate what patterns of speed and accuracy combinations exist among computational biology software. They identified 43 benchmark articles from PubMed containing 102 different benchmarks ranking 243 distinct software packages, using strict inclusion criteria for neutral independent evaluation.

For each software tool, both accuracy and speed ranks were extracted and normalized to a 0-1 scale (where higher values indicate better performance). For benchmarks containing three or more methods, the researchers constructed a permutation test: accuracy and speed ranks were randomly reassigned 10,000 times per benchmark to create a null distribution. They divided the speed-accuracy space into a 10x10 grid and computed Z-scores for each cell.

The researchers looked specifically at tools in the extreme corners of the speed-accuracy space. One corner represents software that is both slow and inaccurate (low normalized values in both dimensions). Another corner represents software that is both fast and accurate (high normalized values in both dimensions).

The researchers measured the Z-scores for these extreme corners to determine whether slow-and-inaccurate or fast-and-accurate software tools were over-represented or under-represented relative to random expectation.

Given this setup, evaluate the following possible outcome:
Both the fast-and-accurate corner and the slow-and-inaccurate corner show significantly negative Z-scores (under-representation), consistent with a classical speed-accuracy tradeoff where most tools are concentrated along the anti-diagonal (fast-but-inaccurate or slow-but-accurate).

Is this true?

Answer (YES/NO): NO